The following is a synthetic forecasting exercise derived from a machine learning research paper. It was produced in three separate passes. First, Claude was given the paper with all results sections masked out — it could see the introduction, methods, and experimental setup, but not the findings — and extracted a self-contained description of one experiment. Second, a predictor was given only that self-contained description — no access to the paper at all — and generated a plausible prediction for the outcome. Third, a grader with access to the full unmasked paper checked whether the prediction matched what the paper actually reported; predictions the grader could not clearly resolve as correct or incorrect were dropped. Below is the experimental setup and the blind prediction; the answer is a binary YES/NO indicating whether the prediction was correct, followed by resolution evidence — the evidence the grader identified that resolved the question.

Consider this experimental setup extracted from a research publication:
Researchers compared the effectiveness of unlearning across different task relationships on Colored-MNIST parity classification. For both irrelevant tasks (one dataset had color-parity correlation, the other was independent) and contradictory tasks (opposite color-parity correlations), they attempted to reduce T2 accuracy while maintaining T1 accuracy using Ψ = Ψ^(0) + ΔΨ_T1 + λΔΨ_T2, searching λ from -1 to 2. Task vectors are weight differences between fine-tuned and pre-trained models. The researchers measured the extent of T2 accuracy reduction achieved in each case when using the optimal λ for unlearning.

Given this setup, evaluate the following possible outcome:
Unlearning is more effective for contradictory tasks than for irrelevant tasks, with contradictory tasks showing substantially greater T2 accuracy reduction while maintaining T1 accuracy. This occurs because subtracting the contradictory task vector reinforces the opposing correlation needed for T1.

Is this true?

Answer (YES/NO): YES